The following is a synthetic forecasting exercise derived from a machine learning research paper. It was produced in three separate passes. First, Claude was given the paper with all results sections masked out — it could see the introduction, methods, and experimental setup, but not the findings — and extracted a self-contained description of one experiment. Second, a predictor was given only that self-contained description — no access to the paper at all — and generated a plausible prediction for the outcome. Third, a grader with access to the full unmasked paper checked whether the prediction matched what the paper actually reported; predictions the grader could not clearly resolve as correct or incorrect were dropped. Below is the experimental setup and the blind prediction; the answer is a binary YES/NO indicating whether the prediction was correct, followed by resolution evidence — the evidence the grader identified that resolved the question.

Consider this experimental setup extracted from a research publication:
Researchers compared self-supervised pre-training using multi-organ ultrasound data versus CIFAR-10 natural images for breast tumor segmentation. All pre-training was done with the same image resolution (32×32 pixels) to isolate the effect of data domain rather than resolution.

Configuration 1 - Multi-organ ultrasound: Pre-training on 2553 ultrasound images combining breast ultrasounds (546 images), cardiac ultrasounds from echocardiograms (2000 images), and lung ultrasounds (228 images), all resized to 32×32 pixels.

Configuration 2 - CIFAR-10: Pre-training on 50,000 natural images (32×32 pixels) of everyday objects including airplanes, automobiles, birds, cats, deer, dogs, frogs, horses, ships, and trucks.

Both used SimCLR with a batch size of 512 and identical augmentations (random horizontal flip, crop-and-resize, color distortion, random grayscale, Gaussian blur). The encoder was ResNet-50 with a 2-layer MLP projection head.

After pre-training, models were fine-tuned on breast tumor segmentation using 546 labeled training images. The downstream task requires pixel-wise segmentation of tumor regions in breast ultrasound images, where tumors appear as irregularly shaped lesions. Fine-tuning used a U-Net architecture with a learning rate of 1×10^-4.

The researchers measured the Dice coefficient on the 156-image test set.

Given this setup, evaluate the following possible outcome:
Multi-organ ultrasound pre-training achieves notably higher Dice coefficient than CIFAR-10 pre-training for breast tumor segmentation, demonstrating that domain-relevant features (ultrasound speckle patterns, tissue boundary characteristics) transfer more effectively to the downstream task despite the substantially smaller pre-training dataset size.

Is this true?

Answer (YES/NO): NO